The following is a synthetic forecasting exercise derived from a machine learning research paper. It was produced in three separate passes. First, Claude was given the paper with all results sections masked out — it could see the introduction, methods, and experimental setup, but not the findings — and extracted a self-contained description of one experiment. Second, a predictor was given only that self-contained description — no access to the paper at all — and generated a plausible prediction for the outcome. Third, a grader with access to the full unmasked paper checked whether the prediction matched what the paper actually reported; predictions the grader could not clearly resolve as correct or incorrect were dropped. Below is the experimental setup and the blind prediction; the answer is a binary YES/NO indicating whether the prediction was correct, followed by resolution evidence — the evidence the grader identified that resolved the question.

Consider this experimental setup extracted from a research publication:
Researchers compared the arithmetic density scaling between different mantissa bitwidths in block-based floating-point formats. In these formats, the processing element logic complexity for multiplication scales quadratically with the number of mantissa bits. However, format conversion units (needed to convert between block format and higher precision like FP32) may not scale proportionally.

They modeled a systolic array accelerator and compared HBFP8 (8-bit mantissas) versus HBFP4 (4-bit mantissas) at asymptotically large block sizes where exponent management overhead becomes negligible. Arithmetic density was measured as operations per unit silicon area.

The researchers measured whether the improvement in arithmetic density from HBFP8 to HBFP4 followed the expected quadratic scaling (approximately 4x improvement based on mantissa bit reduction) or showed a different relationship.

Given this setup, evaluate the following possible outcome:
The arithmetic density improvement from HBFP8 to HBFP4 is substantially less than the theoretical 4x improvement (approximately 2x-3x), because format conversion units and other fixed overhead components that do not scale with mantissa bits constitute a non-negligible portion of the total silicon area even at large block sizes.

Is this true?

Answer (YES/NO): YES